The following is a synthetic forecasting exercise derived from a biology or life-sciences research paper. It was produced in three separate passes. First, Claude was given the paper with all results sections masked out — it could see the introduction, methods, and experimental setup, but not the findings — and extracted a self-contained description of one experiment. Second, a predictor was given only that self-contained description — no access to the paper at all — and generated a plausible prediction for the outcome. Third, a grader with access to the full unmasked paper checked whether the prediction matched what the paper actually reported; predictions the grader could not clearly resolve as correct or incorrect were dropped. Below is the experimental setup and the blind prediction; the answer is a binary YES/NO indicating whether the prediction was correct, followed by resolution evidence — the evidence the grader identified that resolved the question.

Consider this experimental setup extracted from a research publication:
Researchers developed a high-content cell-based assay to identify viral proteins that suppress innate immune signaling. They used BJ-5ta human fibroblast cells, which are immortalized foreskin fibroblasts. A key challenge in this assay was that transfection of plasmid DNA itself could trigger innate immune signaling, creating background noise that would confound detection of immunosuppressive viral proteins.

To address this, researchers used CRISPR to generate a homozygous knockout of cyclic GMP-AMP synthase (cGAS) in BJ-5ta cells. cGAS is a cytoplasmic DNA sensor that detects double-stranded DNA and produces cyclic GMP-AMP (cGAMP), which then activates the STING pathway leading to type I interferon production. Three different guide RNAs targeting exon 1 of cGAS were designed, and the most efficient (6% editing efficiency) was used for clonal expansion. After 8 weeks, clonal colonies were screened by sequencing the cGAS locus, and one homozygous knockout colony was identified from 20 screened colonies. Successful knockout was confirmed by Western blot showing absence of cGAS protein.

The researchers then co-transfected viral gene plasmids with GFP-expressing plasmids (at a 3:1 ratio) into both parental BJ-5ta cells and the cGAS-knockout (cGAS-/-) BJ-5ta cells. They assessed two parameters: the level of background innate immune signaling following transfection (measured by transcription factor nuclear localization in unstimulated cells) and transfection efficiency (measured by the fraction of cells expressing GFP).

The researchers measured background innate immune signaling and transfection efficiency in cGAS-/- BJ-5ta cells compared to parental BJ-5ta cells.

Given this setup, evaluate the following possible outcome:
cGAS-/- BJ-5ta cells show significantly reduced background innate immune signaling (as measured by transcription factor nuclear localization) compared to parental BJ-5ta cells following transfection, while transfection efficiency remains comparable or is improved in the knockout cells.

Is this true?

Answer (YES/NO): YES